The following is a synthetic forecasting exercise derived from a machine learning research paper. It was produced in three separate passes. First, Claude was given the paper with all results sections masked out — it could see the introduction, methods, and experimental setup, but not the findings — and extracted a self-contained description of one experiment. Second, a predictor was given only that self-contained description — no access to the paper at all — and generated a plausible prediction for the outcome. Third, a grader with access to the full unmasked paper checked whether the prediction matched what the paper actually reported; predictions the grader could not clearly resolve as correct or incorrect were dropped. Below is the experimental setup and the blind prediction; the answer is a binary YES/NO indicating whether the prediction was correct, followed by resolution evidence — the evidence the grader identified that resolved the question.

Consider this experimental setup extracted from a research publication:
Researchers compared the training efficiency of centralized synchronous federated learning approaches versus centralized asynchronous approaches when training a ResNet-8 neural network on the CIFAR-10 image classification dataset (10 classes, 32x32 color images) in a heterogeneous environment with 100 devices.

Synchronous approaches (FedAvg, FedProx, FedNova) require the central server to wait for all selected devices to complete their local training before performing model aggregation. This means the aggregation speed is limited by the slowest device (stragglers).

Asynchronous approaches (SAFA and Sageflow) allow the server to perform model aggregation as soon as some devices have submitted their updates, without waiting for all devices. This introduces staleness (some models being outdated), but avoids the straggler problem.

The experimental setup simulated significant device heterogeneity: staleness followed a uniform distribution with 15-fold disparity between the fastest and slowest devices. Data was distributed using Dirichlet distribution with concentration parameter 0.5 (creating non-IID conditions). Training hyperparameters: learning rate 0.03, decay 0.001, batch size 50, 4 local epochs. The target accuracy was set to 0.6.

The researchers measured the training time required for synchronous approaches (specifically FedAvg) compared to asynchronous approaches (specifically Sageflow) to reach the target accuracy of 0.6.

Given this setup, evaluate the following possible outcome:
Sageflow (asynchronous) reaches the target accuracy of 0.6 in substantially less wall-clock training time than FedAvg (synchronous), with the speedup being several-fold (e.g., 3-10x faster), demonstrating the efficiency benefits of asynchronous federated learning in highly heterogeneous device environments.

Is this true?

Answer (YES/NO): NO